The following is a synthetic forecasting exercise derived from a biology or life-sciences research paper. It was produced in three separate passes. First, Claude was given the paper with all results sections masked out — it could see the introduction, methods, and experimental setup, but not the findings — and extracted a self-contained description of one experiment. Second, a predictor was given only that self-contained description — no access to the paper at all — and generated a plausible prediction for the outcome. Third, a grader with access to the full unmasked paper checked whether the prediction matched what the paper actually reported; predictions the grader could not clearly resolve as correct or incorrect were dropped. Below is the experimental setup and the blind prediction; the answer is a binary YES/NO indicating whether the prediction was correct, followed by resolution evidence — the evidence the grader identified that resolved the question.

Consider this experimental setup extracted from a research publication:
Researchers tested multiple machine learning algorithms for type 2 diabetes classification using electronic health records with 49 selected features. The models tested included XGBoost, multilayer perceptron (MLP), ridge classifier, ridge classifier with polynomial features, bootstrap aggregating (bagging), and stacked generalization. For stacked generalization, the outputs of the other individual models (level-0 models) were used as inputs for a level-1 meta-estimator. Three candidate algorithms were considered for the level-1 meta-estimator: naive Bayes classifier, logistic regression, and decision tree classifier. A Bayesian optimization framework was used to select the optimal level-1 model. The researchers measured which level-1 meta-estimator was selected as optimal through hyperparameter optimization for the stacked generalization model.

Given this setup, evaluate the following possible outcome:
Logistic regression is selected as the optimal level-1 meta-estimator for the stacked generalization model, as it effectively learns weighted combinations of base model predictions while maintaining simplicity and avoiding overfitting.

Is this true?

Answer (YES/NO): YES